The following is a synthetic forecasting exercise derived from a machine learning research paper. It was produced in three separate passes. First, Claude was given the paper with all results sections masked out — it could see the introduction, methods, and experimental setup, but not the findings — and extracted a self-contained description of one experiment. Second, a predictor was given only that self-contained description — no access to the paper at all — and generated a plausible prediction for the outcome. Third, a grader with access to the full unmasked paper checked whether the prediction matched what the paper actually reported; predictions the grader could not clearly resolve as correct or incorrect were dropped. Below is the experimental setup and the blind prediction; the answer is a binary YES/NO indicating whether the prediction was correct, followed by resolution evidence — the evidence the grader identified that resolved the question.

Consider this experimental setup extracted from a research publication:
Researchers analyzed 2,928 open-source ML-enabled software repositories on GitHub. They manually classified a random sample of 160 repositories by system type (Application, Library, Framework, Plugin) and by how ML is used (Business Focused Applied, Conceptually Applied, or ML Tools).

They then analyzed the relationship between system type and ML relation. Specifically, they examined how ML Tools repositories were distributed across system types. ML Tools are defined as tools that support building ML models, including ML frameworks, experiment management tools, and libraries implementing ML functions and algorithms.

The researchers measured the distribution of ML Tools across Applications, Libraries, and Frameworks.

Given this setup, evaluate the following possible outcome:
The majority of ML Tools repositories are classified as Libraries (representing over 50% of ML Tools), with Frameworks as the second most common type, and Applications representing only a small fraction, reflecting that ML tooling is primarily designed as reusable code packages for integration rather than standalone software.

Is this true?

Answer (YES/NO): NO